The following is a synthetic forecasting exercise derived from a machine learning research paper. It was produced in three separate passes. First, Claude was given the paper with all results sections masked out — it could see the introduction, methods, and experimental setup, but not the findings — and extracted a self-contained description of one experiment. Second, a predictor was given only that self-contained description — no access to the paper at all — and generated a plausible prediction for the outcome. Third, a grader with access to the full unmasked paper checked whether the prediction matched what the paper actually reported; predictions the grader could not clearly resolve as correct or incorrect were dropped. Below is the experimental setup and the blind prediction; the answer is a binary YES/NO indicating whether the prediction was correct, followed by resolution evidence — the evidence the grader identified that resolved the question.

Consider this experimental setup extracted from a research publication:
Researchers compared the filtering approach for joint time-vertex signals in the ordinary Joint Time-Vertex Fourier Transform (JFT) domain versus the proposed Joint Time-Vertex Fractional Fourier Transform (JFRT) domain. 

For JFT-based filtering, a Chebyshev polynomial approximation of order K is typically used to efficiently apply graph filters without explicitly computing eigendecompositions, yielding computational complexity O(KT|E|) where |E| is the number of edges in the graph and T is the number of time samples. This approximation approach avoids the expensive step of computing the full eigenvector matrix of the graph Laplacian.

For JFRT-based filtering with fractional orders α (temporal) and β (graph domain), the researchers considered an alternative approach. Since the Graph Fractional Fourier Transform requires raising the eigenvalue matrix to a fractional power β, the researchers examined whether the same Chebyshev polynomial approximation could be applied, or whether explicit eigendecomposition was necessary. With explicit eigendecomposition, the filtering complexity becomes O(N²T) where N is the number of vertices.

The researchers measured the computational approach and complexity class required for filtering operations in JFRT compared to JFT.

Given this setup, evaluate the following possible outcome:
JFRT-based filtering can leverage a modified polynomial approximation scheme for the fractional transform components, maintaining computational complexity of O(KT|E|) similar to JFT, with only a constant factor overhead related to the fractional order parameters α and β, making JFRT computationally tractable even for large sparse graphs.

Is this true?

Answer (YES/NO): NO